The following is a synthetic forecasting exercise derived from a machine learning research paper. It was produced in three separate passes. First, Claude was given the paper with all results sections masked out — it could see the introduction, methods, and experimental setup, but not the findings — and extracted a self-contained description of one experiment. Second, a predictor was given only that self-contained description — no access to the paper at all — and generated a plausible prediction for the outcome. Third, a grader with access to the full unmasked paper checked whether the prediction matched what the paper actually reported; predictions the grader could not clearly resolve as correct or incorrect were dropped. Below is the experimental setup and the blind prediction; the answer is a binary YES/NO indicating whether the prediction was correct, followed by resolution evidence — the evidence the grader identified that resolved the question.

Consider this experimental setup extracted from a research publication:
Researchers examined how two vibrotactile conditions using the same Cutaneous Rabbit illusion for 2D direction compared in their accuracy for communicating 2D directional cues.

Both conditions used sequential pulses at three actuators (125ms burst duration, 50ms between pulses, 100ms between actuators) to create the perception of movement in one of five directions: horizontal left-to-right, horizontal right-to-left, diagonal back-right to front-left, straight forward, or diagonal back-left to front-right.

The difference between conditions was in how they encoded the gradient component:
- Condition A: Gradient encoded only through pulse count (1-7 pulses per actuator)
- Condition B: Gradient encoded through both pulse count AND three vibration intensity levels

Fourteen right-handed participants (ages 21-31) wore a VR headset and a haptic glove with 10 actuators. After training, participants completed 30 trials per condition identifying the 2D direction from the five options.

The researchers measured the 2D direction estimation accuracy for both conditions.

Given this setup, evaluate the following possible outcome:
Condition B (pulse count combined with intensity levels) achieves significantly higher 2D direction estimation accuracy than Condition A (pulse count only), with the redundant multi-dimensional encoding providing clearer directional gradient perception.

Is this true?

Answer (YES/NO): NO